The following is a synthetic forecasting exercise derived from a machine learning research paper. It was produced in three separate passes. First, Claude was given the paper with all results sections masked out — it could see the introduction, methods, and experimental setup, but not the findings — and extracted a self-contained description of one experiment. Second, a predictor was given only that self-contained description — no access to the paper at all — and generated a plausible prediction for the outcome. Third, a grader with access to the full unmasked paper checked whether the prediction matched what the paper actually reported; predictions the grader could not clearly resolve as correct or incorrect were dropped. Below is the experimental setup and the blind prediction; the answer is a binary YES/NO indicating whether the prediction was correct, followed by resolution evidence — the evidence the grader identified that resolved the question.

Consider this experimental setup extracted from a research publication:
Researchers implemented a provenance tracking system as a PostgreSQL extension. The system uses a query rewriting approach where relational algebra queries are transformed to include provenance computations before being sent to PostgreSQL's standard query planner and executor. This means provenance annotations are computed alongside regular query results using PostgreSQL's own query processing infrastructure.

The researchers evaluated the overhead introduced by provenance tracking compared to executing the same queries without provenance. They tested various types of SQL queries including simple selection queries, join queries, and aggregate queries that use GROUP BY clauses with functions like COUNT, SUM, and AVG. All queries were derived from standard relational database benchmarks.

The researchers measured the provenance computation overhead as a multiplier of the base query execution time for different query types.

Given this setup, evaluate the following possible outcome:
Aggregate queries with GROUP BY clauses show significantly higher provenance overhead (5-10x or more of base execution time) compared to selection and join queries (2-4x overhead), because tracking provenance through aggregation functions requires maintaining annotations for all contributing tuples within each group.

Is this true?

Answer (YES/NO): NO